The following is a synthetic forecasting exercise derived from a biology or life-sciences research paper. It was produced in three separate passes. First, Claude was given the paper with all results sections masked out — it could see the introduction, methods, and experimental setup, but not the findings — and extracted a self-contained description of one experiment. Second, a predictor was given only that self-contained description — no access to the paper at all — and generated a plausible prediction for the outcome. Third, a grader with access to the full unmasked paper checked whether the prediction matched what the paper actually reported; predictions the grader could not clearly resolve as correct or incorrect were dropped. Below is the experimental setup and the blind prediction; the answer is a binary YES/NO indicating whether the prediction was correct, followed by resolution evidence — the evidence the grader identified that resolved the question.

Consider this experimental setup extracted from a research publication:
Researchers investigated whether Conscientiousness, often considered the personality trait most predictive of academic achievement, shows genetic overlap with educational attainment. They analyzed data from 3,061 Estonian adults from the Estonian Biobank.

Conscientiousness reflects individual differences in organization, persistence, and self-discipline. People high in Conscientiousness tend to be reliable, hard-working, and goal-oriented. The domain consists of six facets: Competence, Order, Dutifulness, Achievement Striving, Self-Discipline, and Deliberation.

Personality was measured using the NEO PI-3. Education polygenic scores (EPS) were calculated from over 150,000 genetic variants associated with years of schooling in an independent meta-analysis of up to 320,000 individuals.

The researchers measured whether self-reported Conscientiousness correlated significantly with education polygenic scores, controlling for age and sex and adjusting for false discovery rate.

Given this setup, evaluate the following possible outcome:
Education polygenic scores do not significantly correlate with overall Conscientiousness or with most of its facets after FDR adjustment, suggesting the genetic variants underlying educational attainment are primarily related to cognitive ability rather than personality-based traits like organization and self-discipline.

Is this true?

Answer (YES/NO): NO